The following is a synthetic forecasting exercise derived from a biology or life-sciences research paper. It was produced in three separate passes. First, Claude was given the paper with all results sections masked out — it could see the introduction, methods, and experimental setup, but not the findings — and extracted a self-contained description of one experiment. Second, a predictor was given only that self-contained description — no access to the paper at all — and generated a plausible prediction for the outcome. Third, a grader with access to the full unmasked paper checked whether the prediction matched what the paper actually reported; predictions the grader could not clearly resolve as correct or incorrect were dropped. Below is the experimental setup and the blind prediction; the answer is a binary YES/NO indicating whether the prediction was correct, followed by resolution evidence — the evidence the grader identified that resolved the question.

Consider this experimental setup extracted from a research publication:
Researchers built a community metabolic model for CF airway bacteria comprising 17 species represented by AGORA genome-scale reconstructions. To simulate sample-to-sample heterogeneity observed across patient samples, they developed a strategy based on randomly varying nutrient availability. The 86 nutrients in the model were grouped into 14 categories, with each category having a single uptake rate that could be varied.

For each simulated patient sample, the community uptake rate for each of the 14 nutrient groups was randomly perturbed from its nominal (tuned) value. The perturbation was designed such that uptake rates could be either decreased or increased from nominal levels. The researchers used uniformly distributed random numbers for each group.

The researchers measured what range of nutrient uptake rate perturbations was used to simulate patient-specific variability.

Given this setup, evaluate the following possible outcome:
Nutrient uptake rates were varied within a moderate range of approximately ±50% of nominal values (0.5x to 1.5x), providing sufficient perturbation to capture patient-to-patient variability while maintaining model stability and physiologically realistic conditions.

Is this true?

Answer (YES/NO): NO